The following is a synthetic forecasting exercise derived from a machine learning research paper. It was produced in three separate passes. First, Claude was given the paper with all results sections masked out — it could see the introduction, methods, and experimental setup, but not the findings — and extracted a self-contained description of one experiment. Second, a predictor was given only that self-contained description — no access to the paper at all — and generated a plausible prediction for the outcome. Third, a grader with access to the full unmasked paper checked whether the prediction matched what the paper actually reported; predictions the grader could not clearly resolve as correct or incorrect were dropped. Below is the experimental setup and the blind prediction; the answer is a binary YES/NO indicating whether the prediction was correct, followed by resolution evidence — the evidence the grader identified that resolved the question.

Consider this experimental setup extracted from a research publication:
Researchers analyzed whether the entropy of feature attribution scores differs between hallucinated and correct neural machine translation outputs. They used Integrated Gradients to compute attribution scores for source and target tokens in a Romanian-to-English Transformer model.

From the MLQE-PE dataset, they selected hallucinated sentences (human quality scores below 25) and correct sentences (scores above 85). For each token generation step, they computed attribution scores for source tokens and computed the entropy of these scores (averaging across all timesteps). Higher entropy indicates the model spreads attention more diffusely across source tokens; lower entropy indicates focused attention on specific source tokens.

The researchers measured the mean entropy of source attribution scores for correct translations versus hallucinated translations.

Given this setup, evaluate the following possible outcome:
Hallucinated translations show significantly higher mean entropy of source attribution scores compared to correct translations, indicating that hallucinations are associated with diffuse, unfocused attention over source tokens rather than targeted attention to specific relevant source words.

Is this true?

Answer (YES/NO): YES